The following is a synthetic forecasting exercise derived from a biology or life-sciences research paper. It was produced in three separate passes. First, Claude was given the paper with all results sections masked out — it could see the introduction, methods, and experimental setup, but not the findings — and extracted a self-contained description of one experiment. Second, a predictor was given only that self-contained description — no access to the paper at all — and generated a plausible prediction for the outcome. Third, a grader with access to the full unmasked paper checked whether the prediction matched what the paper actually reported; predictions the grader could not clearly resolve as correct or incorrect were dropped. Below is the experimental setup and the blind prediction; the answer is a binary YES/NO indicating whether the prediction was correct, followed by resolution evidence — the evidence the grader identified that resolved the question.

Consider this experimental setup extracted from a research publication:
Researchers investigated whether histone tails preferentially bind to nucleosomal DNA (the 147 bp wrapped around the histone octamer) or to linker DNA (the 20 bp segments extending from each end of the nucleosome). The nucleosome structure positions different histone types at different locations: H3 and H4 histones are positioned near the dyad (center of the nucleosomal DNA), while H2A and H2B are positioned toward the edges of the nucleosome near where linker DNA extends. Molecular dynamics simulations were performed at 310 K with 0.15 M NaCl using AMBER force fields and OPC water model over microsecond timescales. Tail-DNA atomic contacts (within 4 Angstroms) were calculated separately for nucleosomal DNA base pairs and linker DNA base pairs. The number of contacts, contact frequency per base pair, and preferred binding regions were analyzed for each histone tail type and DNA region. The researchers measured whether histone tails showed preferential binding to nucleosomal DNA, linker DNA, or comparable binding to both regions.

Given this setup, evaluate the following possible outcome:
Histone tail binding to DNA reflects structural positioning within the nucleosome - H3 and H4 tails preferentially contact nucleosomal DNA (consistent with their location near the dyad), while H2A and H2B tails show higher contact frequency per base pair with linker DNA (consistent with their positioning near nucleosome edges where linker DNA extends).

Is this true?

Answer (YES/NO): NO